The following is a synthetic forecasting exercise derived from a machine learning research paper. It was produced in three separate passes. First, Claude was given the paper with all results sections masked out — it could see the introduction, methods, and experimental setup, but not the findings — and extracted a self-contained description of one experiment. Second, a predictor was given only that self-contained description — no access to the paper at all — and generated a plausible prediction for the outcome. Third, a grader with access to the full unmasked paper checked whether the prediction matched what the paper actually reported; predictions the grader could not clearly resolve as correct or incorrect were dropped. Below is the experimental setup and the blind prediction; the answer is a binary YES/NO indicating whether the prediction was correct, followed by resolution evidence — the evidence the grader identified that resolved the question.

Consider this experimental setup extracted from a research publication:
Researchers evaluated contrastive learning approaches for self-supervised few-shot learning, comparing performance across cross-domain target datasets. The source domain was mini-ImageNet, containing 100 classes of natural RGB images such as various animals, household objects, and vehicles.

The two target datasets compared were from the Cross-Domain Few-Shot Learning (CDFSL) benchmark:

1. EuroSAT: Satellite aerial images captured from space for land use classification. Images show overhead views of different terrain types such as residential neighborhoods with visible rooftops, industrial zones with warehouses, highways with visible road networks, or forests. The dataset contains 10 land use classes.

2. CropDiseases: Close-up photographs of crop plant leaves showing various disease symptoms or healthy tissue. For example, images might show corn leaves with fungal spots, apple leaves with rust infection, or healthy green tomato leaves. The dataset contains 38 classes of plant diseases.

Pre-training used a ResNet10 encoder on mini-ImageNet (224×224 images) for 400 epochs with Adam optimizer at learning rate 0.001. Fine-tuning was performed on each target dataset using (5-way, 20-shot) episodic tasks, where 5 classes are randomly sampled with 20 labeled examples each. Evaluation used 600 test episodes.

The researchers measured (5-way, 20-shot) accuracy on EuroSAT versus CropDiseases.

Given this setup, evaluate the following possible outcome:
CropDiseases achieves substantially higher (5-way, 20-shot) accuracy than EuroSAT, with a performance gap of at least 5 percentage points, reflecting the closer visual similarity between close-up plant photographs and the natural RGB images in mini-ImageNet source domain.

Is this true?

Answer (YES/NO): YES